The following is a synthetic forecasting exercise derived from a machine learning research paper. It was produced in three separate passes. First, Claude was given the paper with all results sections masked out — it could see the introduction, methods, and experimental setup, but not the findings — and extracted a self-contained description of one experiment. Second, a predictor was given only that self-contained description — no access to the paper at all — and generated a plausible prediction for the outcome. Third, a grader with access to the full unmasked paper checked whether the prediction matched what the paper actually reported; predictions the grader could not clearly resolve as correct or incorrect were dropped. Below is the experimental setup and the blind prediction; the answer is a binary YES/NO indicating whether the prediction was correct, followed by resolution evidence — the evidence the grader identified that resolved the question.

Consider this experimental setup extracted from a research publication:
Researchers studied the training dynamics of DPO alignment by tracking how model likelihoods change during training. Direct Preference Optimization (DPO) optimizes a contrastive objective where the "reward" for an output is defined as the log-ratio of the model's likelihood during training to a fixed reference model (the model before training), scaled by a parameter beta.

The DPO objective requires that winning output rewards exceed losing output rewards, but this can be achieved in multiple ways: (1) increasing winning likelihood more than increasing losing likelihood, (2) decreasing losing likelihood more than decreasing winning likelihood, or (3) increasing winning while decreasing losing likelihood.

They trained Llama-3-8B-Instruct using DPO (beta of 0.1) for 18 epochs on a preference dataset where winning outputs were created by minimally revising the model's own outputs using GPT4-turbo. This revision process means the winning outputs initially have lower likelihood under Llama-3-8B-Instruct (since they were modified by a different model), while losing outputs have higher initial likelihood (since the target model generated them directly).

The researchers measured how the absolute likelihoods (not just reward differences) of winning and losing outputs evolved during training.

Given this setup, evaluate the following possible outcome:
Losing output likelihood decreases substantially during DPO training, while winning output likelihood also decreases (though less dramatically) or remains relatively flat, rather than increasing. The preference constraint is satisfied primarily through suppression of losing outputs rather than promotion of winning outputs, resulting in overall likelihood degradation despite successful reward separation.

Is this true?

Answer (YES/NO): NO